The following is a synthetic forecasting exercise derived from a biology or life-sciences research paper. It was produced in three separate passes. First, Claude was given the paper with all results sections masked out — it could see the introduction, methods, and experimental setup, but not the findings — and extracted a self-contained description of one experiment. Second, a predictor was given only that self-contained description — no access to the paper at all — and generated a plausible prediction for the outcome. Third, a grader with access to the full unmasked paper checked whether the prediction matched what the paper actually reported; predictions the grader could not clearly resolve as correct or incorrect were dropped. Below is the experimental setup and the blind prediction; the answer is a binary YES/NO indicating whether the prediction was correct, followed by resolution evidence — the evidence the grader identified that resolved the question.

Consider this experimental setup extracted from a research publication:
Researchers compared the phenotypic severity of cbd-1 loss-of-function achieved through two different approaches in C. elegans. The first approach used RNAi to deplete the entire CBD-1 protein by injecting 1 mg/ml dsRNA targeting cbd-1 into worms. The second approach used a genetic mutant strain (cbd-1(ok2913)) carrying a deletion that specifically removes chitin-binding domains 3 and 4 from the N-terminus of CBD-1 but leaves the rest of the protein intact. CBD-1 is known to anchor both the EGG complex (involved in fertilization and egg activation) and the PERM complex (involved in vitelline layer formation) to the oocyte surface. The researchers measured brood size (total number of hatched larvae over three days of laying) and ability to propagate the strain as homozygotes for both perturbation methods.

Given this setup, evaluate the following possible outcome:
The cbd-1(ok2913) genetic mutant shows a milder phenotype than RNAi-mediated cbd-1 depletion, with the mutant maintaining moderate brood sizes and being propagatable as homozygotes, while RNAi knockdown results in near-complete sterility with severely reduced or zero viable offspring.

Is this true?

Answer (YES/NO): YES